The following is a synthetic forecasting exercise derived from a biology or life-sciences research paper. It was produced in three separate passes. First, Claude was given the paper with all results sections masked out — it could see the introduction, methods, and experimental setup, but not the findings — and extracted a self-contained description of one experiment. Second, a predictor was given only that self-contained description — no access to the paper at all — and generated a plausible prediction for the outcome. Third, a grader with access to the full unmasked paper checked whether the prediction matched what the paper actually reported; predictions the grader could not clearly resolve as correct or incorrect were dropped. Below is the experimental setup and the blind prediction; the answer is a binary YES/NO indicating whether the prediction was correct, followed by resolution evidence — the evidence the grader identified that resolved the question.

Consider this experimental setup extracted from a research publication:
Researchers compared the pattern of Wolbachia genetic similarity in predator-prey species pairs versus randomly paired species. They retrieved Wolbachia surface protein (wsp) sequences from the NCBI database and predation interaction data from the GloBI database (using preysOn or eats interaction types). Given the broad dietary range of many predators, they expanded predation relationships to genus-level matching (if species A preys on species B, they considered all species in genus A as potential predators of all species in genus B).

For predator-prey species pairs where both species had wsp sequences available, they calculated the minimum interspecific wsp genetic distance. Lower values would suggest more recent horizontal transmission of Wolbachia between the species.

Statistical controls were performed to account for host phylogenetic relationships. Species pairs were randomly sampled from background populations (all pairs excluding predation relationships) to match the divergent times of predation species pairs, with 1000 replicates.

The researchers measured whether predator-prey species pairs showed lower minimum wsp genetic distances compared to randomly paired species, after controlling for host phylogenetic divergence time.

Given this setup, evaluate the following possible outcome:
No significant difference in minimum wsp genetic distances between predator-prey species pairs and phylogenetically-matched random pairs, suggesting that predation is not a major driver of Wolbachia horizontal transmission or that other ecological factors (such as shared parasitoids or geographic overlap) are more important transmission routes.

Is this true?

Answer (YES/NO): YES